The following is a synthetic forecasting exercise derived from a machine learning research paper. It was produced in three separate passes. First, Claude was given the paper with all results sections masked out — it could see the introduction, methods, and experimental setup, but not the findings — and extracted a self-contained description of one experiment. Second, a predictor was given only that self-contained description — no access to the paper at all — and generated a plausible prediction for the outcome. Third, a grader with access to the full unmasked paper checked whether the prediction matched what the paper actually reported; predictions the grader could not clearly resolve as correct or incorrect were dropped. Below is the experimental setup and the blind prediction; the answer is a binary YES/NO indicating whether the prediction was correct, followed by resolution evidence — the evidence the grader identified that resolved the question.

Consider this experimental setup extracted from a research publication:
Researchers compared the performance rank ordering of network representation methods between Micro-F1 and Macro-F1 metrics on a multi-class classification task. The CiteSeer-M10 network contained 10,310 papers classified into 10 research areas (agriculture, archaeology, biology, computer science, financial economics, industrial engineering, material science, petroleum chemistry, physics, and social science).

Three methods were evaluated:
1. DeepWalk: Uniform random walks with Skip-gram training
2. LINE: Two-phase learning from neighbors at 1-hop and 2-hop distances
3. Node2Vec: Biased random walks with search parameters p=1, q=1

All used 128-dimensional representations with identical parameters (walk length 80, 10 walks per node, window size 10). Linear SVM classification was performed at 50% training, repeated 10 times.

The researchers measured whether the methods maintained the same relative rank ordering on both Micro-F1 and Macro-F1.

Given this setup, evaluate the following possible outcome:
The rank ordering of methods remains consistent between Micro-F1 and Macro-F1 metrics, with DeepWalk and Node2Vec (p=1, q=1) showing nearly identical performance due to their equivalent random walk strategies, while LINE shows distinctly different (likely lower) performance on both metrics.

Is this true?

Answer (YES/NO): NO